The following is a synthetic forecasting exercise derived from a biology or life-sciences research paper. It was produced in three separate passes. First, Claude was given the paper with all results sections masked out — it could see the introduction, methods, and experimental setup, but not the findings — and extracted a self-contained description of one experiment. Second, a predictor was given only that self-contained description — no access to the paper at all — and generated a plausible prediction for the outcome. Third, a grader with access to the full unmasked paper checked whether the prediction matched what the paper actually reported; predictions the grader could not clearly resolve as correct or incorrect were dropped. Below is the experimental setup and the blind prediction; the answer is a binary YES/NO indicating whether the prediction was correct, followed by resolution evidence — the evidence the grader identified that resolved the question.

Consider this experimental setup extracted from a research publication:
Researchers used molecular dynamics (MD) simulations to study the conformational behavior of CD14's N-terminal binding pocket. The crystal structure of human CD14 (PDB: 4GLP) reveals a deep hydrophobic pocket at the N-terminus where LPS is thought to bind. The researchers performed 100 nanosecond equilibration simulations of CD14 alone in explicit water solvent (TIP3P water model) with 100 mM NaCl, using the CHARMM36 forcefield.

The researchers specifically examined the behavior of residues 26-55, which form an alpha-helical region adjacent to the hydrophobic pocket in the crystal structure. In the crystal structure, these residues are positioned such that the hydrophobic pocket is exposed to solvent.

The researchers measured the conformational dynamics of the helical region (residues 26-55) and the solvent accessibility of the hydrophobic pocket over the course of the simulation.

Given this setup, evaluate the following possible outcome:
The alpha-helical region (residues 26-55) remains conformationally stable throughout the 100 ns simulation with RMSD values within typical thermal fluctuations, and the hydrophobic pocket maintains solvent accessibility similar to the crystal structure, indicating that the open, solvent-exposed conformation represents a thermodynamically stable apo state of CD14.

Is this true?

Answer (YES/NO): NO